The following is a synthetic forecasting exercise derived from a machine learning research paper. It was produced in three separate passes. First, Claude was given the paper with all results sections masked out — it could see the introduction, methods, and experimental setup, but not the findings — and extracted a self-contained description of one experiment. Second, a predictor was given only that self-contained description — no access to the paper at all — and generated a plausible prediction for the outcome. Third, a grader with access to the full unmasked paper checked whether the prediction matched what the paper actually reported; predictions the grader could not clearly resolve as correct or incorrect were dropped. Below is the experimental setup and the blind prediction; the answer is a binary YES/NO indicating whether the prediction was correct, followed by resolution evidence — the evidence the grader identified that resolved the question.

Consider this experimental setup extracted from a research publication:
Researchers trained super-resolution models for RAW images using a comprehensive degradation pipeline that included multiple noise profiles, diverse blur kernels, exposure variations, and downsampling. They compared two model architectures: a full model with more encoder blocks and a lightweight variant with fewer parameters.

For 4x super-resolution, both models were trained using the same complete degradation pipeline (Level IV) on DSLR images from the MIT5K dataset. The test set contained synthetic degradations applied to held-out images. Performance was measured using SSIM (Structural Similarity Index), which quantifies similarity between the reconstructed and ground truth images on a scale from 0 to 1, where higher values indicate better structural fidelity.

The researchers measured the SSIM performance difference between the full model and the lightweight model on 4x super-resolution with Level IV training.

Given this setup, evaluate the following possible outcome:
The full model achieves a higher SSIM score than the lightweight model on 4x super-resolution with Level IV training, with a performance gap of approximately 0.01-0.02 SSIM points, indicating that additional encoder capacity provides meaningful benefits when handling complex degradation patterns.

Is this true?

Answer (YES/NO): NO